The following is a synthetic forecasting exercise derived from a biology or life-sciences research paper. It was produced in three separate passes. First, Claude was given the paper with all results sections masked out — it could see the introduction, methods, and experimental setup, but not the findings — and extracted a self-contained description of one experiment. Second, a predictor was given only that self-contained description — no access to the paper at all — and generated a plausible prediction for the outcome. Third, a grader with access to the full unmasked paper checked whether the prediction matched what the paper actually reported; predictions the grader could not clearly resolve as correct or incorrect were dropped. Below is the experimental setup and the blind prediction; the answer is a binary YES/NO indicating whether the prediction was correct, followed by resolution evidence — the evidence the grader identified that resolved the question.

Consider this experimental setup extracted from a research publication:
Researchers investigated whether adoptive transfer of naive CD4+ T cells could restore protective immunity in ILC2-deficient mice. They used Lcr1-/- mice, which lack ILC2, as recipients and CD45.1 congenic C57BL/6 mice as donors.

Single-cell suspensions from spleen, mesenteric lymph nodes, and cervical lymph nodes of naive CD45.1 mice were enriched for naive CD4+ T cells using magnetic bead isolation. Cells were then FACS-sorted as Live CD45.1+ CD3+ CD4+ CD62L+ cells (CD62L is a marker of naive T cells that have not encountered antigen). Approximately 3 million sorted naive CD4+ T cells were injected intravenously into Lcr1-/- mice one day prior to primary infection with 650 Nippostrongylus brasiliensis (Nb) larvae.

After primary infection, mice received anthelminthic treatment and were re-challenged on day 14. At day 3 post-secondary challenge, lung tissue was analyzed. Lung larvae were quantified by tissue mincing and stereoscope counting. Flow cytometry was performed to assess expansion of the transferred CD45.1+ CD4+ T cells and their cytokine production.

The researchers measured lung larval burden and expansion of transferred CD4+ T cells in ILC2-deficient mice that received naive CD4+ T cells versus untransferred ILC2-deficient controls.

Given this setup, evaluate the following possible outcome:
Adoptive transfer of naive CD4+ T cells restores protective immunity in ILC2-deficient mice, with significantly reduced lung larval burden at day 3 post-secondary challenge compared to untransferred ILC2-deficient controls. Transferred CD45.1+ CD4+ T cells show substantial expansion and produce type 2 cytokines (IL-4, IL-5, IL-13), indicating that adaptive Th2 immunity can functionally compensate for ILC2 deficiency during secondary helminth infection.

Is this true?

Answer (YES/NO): NO